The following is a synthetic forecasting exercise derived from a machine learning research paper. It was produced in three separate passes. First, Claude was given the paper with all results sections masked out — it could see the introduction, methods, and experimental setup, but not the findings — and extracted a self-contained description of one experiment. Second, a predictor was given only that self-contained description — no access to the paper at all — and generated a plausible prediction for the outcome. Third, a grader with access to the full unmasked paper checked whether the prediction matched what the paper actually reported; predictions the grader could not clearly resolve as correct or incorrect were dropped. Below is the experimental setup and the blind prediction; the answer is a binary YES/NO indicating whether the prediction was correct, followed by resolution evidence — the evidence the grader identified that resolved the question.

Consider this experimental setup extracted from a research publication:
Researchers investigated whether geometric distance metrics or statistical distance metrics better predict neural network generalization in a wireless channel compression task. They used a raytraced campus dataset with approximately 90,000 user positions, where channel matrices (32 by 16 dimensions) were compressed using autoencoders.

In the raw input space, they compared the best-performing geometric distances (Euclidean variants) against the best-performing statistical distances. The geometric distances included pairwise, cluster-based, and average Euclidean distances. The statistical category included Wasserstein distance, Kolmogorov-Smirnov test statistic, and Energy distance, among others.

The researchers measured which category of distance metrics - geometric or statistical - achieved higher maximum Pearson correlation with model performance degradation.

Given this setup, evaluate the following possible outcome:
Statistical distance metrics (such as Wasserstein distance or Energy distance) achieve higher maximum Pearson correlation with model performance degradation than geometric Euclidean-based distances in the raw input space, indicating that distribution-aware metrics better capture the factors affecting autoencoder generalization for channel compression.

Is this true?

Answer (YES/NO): YES